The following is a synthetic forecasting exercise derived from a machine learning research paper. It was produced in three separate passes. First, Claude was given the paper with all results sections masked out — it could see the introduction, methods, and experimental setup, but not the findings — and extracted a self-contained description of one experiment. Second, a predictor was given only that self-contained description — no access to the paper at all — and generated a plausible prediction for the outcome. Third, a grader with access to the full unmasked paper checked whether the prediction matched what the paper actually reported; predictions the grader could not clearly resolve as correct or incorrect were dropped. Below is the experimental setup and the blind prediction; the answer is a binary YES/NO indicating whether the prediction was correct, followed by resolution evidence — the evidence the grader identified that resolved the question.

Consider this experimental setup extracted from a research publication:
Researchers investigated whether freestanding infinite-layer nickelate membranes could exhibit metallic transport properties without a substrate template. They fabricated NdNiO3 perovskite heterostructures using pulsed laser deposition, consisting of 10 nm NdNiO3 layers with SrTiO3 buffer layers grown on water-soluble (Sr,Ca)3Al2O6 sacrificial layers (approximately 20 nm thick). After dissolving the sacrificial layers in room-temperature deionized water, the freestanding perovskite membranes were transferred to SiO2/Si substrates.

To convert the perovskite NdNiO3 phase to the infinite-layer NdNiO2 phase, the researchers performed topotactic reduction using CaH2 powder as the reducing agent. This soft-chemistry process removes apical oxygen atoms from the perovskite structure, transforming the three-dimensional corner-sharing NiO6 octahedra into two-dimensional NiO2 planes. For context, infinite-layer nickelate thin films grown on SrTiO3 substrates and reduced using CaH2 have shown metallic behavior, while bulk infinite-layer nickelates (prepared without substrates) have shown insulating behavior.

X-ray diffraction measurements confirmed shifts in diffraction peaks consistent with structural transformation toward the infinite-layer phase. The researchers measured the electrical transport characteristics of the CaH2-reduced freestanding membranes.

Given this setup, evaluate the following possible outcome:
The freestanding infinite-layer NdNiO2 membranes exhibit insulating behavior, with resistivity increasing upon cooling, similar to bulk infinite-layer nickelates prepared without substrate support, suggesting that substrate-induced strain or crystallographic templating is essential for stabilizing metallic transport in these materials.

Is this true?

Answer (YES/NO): YES